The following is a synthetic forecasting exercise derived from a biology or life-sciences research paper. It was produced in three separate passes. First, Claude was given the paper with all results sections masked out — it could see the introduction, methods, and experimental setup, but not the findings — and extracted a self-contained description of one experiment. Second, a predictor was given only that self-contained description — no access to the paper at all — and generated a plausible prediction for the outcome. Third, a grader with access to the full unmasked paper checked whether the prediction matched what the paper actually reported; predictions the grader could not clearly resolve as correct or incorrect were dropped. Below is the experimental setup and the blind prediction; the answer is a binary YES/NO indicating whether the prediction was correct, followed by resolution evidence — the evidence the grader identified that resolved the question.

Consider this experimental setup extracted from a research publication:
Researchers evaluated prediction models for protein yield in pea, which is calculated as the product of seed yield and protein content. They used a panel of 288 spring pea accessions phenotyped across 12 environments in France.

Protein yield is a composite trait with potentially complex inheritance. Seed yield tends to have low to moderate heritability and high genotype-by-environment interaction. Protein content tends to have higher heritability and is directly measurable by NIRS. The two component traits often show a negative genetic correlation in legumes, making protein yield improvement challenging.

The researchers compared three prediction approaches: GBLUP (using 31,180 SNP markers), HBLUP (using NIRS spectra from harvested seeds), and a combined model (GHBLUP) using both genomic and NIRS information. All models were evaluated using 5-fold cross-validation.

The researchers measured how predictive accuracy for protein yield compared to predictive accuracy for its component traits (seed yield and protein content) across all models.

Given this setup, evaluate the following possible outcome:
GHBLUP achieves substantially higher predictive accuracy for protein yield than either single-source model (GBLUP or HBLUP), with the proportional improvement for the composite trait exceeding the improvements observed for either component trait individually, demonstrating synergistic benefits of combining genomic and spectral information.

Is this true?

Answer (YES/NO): NO